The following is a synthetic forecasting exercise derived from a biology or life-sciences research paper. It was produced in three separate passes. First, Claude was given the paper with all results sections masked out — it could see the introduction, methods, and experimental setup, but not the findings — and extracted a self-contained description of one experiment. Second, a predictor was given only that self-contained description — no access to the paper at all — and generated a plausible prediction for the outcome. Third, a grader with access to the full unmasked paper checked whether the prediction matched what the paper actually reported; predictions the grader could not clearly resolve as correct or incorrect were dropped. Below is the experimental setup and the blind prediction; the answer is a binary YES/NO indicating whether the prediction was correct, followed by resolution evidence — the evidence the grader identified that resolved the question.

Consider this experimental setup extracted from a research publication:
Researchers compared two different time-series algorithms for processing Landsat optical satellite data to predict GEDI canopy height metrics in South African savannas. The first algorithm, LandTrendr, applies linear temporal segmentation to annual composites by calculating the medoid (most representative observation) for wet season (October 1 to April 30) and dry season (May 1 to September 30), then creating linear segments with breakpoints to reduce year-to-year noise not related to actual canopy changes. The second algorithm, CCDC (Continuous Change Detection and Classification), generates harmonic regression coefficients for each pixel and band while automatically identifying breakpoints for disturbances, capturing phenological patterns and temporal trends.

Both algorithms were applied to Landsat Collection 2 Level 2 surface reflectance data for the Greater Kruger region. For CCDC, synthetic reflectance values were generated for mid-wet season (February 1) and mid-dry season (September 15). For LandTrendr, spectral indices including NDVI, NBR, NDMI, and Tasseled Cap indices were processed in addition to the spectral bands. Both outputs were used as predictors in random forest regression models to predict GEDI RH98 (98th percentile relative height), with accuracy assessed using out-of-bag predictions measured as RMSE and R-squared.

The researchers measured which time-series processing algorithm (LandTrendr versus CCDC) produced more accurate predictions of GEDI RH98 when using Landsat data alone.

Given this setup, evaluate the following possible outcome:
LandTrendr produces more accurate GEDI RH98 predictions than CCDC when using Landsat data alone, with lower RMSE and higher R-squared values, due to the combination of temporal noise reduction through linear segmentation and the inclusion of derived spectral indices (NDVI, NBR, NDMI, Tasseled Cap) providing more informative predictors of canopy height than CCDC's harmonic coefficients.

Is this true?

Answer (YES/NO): NO